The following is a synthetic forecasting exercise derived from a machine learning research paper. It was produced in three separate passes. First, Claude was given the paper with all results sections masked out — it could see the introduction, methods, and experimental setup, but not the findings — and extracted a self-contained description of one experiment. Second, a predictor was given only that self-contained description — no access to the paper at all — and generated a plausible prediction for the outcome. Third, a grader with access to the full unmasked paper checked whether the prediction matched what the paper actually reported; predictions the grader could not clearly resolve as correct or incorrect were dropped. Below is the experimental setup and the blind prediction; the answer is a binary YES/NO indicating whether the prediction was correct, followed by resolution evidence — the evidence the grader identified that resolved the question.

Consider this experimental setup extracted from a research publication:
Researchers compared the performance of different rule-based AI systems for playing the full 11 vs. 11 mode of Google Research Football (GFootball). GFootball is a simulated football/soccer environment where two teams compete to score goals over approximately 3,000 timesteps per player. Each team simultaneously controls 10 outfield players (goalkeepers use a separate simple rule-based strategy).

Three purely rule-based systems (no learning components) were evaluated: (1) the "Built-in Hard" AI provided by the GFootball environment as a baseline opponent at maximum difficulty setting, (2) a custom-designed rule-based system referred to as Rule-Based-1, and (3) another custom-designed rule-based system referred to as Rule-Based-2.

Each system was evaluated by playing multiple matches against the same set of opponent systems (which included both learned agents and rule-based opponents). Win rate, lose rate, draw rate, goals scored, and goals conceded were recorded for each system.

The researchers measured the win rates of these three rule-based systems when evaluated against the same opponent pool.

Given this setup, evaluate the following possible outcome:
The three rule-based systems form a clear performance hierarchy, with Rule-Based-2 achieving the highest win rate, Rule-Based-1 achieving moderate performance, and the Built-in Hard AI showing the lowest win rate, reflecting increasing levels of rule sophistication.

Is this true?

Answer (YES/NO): NO